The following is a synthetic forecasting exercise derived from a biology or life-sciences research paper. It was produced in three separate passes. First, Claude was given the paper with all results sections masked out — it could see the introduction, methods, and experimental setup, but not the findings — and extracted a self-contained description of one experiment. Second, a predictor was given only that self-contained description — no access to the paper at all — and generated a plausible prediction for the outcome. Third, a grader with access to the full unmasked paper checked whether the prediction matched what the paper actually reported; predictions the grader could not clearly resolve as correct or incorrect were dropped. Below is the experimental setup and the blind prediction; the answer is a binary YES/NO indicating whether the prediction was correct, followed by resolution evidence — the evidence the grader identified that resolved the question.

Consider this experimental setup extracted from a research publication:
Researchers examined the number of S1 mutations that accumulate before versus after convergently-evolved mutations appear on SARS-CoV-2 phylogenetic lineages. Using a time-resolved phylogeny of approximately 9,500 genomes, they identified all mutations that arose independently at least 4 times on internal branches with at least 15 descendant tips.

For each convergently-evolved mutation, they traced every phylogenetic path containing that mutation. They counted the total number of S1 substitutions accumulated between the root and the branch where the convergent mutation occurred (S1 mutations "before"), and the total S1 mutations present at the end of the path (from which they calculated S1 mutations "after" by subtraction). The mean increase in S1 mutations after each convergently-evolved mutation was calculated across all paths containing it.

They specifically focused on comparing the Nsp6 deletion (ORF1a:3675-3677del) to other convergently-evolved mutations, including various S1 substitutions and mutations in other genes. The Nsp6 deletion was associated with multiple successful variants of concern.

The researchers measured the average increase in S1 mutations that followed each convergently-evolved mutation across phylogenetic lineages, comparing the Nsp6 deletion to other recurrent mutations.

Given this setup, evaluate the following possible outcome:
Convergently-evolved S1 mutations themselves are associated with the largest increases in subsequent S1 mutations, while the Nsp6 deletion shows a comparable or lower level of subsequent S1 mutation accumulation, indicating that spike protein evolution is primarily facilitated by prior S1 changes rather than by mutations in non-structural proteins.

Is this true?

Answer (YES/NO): NO